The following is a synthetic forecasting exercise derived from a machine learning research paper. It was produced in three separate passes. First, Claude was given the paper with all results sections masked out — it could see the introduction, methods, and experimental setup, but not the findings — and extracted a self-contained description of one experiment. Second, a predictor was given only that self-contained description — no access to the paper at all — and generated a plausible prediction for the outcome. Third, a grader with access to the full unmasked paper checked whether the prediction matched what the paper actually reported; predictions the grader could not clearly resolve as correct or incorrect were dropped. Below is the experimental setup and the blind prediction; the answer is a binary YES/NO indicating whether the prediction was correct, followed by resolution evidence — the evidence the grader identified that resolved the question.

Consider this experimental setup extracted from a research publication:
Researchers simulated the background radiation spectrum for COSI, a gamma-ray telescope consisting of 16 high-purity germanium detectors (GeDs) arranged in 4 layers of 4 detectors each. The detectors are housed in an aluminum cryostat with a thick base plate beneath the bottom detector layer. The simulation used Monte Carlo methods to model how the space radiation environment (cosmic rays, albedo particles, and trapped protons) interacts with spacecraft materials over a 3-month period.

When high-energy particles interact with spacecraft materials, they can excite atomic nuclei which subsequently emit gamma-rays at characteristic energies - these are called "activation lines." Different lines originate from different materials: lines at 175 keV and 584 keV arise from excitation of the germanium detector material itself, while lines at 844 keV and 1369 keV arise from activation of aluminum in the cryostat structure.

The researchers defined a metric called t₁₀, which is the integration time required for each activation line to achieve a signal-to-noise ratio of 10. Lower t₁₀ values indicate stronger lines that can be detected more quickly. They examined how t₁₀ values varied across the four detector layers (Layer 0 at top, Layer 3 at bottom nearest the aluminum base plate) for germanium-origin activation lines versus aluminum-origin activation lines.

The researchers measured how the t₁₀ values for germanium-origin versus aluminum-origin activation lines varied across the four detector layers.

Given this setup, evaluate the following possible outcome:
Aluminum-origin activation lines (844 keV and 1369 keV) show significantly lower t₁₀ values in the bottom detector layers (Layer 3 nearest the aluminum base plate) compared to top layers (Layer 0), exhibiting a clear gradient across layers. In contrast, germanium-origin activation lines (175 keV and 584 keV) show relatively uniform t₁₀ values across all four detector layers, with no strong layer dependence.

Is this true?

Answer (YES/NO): YES